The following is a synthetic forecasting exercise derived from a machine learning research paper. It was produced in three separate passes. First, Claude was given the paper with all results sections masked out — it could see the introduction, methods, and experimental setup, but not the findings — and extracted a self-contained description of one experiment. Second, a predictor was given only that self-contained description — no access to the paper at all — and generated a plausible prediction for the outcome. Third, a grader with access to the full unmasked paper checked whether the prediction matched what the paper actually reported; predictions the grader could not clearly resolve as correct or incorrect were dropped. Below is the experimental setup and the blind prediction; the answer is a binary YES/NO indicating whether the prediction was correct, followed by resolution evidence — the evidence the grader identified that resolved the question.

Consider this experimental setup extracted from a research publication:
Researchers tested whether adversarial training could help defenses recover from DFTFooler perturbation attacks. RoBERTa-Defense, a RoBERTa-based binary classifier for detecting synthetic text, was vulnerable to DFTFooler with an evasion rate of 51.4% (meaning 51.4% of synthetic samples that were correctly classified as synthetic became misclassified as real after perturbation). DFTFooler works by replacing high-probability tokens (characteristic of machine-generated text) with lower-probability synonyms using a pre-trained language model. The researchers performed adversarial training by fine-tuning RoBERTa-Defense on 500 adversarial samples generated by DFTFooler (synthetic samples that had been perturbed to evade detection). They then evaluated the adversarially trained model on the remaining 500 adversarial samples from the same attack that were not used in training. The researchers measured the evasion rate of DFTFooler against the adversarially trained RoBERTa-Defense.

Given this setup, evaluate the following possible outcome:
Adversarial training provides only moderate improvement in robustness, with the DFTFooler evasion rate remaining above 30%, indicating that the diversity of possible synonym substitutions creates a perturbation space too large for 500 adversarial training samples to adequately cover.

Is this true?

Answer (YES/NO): NO